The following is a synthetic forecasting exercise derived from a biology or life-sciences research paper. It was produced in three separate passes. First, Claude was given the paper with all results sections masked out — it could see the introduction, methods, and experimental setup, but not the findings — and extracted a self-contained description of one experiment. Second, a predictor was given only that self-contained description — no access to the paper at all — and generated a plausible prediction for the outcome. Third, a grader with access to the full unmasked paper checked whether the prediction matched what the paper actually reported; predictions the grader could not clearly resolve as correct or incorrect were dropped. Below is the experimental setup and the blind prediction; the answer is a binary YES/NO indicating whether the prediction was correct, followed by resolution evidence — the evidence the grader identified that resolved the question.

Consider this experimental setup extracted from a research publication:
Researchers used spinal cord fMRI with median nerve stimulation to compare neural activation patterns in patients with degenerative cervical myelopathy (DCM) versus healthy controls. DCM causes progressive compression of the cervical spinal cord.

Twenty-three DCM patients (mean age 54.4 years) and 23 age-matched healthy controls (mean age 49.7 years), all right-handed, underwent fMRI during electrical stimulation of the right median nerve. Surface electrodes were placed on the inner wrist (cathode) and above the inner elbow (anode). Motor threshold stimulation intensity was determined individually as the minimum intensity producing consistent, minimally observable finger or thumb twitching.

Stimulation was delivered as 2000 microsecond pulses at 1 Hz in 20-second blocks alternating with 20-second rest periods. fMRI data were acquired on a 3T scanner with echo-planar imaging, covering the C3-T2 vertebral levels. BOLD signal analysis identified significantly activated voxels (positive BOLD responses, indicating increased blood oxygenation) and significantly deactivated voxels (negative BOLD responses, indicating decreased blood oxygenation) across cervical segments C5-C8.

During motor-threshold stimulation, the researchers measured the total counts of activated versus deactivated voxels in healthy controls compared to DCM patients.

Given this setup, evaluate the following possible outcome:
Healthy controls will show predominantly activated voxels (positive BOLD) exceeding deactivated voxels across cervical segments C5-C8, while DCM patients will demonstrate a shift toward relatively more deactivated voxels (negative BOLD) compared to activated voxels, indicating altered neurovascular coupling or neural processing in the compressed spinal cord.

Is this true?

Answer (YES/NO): NO